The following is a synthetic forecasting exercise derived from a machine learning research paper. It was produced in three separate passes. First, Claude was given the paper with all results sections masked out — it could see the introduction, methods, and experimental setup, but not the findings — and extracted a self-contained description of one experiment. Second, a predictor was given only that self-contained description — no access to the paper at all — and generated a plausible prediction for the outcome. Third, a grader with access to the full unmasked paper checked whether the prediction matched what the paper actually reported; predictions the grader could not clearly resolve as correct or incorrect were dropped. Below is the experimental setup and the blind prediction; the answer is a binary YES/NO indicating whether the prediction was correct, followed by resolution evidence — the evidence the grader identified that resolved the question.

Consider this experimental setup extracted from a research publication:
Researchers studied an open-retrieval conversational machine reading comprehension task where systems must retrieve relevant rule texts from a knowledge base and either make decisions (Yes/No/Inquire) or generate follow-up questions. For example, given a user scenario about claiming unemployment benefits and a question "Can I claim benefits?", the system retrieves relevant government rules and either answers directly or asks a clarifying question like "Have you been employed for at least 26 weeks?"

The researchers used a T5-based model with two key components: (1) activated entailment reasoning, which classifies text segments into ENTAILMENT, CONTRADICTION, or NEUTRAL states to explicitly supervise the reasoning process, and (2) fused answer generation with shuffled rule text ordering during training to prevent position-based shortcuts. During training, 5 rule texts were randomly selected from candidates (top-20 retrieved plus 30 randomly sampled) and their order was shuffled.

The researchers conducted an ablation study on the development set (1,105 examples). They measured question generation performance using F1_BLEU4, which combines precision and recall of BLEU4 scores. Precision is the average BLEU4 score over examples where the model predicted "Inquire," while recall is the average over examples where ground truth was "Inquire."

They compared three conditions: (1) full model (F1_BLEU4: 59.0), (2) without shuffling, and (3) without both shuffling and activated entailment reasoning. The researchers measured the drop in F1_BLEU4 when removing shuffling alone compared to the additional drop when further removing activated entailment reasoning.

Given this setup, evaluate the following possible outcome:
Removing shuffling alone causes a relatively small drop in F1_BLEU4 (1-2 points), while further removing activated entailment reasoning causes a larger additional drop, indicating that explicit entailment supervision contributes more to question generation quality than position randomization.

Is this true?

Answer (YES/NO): NO